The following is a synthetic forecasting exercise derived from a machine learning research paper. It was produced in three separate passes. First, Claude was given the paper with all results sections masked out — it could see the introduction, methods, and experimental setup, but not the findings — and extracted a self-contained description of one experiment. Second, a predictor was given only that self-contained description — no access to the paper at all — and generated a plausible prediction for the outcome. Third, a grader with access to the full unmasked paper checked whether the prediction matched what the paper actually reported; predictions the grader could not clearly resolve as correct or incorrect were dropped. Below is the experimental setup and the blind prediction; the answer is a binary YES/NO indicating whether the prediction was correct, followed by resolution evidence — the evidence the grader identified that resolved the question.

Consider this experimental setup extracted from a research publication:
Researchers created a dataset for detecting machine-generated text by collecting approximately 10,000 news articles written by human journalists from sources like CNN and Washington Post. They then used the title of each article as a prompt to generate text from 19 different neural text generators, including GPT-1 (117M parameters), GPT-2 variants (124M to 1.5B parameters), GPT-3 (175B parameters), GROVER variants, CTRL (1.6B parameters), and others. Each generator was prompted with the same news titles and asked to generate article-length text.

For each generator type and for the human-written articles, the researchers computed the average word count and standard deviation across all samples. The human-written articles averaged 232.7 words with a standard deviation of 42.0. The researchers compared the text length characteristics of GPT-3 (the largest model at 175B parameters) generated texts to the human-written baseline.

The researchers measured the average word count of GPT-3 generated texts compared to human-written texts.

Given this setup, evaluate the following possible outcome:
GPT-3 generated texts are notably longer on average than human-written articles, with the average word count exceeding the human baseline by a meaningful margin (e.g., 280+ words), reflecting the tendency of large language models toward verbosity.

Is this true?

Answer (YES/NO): NO